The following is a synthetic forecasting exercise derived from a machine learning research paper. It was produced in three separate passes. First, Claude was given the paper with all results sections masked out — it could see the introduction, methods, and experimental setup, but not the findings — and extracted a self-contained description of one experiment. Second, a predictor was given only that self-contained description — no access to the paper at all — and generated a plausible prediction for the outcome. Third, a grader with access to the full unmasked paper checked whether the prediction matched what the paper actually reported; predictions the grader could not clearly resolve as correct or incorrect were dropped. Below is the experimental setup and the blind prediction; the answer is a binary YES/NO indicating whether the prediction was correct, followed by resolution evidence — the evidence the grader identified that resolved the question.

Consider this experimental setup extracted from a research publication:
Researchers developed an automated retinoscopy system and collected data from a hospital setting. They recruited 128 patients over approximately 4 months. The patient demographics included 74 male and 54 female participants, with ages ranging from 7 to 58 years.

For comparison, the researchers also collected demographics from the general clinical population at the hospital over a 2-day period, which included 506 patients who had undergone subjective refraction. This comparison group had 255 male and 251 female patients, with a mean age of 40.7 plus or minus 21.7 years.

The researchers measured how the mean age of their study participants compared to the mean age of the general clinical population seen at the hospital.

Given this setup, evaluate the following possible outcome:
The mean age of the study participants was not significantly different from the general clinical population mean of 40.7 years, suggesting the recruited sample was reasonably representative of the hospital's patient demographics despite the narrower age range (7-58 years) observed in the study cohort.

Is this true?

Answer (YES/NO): NO